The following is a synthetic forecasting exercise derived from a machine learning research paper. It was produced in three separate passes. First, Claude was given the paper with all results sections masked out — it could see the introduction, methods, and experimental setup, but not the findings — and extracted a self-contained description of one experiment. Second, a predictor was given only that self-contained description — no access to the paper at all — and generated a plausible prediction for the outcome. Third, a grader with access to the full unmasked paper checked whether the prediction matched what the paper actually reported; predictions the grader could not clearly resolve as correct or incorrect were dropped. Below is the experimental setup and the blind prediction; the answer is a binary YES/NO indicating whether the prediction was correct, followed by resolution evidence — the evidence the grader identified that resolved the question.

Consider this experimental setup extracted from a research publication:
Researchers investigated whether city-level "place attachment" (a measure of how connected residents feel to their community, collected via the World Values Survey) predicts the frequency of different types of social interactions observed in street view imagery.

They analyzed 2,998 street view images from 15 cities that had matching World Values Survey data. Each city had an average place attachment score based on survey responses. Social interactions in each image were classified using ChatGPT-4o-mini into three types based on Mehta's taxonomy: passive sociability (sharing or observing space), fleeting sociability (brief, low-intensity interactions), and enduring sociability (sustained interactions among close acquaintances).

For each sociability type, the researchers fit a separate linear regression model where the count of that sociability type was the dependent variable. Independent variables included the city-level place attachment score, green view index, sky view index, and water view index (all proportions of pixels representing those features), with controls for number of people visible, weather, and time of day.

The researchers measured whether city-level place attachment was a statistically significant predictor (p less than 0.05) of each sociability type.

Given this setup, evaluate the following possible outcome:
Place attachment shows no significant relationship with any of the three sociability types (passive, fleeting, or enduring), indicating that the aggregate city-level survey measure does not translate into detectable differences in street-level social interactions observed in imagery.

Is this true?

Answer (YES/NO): NO